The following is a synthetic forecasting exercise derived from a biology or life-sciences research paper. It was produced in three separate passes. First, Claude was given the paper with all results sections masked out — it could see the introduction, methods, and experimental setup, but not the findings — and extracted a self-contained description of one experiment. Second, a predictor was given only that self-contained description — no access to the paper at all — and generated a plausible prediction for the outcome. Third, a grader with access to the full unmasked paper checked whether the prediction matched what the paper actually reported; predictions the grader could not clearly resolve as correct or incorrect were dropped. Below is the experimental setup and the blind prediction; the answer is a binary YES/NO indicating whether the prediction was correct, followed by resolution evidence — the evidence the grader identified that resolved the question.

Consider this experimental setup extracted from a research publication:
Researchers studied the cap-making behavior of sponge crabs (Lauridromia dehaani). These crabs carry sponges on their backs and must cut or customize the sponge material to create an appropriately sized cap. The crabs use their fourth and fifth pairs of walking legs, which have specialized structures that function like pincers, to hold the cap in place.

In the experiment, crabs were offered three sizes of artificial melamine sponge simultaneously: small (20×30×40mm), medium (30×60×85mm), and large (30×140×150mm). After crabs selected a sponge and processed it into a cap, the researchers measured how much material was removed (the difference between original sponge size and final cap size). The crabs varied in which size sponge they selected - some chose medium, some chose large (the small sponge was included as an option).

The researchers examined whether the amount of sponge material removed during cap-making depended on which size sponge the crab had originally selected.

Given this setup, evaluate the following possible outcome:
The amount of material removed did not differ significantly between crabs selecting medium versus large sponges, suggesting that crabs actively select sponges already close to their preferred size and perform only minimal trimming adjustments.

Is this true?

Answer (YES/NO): NO